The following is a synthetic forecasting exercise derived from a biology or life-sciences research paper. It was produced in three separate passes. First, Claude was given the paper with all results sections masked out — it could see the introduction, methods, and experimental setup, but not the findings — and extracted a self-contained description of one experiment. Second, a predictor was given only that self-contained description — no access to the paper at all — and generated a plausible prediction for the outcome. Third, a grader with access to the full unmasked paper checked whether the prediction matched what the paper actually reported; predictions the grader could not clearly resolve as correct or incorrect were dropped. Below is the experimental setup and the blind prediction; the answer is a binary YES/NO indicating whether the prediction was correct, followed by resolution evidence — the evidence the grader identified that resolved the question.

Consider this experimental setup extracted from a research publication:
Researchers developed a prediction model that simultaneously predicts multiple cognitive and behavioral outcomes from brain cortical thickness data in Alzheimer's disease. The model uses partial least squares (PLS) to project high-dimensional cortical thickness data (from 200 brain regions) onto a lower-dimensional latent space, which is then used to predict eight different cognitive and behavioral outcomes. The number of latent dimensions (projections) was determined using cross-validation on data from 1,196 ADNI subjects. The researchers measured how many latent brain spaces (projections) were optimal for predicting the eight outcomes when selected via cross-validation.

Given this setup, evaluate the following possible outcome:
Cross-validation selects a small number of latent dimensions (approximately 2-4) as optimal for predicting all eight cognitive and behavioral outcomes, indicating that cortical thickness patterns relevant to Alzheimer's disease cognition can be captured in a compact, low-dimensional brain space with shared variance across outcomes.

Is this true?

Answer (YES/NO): NO